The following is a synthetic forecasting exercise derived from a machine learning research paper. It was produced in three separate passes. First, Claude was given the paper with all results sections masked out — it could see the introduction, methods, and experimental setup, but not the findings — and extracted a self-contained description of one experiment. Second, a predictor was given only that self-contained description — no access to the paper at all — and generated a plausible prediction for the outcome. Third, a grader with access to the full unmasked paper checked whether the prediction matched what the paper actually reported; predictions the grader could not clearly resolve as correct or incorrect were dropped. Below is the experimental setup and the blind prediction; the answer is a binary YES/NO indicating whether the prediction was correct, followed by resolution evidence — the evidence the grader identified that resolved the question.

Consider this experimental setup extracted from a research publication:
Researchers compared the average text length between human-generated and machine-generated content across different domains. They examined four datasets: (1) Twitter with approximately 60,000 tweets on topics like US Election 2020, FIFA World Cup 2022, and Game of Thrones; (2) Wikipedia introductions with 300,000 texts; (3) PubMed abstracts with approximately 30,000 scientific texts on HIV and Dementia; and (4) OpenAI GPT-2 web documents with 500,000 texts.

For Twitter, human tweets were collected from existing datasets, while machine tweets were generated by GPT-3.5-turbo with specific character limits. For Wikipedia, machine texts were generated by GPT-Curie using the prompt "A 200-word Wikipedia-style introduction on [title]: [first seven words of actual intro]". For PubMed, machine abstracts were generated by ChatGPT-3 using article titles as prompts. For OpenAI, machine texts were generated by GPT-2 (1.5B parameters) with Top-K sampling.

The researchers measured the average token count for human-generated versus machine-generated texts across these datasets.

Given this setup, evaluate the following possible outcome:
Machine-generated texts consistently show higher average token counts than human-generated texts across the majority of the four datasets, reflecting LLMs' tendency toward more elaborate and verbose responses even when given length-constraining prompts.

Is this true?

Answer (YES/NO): NO